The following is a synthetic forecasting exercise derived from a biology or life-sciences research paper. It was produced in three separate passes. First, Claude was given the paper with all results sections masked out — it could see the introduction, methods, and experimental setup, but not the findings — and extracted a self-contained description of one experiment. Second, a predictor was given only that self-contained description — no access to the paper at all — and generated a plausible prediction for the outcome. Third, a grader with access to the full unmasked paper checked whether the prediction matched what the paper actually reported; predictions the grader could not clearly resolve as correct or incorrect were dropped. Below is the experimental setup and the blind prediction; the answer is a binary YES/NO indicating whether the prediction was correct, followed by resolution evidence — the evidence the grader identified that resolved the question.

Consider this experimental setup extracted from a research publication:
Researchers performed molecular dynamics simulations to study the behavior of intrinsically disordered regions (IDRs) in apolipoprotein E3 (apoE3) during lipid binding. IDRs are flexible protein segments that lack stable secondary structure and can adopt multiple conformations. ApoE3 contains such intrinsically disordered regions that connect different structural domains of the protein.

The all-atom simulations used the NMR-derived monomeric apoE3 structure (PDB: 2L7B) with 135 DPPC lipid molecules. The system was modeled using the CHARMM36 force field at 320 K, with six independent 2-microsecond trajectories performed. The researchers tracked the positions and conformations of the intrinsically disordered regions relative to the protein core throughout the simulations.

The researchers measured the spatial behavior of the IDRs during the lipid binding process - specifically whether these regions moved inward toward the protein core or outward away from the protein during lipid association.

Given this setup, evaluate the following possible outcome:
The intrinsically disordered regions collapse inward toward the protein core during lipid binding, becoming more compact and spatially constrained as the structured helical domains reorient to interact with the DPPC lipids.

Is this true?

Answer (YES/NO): NO